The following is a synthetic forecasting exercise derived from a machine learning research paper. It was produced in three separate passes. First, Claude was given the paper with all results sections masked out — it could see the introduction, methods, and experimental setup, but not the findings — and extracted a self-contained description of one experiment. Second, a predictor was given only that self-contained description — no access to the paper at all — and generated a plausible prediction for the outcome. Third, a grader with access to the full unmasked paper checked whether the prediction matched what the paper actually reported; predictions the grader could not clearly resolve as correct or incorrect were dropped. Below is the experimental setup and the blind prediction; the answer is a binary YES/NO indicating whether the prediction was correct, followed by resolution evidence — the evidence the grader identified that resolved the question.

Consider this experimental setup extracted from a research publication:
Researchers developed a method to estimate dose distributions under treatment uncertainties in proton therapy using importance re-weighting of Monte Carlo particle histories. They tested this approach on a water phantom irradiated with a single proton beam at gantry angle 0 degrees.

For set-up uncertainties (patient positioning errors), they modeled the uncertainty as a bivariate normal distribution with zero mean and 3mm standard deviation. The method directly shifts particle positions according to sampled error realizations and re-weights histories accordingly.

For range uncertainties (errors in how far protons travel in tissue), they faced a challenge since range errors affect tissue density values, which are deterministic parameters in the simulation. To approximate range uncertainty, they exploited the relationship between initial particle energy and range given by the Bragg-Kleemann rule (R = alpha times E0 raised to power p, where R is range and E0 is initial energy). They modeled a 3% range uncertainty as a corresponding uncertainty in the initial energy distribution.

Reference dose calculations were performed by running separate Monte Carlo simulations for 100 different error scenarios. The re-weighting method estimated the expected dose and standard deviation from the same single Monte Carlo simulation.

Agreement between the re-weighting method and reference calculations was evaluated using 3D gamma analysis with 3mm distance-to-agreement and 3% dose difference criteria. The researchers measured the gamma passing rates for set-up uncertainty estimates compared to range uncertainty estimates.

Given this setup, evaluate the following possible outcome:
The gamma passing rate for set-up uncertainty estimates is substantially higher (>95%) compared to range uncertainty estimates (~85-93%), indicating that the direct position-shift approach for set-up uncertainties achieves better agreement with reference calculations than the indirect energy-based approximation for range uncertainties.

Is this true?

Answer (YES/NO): NO